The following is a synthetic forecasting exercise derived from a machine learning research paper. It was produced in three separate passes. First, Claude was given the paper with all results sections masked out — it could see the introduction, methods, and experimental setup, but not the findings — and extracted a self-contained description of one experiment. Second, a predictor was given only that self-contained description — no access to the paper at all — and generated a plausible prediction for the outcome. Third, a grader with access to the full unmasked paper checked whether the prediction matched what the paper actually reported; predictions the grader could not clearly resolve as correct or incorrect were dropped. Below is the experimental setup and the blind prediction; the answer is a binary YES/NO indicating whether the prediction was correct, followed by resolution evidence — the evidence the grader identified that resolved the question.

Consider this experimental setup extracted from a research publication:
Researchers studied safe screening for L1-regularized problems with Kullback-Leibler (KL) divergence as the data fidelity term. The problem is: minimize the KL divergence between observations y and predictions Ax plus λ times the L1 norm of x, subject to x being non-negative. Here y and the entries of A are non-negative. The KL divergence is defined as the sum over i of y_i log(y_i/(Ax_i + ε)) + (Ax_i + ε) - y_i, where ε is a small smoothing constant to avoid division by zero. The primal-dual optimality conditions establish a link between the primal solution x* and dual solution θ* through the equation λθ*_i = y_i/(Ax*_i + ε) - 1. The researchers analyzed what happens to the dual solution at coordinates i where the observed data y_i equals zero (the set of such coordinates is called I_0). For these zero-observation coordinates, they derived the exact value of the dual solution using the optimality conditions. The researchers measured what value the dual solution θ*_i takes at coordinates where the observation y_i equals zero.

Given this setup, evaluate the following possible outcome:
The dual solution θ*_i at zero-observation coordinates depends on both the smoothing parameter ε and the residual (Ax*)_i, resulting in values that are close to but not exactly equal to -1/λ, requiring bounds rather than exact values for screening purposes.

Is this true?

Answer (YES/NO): NO